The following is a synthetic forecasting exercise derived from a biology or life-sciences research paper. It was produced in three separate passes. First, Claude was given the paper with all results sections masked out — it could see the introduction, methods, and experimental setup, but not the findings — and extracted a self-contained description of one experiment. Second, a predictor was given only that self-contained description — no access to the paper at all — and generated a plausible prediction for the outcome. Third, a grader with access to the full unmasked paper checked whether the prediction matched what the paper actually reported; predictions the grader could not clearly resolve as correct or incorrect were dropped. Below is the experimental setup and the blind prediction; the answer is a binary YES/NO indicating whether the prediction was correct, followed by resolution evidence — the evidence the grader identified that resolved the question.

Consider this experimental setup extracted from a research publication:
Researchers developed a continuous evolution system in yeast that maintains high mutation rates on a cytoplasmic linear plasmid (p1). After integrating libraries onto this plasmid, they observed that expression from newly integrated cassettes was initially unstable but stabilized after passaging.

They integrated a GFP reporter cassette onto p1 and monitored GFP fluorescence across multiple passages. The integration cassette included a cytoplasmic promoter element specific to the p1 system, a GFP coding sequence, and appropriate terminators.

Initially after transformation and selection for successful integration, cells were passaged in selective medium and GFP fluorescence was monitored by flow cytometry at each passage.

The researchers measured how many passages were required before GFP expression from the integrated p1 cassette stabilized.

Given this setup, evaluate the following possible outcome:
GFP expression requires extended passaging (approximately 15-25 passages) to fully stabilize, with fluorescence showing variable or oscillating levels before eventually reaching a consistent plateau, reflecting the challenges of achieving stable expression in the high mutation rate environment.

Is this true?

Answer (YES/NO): NO